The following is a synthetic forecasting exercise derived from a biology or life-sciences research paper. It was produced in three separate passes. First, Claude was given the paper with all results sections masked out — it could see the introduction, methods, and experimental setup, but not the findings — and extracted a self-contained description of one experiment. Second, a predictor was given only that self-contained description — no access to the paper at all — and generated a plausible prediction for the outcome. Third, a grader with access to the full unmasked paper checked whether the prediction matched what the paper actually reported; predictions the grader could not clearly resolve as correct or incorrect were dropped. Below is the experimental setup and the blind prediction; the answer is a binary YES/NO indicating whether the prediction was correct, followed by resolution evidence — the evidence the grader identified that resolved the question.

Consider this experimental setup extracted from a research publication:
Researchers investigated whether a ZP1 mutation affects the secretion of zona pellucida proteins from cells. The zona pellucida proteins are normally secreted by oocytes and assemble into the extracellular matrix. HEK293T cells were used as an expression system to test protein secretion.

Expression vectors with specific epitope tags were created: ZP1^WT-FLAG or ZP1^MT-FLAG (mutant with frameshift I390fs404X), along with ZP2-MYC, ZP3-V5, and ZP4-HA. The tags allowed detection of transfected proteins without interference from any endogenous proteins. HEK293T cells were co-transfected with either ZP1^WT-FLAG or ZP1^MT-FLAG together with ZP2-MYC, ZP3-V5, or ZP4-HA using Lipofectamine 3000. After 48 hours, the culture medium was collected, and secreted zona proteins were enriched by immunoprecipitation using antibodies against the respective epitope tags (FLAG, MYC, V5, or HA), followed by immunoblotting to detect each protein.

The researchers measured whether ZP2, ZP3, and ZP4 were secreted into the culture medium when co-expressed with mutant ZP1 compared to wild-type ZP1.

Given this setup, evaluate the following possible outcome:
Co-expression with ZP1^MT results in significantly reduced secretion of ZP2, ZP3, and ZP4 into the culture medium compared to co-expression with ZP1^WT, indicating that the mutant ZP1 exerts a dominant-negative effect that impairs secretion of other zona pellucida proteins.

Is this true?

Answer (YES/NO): NO